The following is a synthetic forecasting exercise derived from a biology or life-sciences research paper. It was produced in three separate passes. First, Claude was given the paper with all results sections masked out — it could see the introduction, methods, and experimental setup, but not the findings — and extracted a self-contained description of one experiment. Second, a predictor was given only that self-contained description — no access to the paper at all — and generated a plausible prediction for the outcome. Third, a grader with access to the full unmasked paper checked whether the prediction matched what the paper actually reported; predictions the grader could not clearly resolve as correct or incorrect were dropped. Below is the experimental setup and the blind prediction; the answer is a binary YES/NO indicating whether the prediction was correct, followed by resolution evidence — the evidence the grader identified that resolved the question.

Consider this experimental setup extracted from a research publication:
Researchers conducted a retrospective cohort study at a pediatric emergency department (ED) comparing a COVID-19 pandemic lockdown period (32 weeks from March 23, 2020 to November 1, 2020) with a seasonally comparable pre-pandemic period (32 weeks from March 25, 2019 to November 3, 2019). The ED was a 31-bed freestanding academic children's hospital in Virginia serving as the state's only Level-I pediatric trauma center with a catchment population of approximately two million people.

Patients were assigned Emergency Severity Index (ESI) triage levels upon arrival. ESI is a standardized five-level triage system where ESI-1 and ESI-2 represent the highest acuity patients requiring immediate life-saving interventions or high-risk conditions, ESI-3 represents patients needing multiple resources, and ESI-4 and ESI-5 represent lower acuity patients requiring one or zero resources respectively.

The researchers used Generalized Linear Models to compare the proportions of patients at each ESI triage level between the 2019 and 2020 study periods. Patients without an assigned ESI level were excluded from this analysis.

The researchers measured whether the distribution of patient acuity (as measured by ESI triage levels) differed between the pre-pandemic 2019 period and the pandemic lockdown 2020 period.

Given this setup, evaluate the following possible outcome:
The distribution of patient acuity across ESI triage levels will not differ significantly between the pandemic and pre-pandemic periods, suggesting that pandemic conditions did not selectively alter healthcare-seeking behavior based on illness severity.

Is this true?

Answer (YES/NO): NO